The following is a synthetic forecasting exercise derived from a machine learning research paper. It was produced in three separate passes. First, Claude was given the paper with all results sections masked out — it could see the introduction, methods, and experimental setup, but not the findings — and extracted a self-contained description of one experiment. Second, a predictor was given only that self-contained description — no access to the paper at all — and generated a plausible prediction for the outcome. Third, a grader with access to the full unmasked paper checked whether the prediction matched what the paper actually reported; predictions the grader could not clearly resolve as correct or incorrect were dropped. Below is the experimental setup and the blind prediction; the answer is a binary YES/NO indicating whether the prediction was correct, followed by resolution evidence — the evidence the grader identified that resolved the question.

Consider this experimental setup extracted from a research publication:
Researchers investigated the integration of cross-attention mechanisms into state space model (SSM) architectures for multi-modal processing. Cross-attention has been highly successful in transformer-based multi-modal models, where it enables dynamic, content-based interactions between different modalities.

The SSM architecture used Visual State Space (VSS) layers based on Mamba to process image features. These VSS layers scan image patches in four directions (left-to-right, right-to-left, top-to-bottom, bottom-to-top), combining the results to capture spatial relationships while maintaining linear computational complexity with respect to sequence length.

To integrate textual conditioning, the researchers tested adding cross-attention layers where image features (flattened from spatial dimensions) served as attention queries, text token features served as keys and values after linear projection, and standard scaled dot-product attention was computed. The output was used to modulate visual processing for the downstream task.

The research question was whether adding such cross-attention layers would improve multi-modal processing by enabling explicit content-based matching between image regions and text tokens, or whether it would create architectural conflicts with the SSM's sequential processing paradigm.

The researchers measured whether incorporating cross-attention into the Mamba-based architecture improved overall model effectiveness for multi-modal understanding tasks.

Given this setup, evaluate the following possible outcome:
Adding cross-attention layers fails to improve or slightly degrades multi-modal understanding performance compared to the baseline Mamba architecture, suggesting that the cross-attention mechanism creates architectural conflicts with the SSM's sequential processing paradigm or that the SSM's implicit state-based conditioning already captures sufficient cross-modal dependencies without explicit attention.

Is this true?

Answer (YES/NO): YES